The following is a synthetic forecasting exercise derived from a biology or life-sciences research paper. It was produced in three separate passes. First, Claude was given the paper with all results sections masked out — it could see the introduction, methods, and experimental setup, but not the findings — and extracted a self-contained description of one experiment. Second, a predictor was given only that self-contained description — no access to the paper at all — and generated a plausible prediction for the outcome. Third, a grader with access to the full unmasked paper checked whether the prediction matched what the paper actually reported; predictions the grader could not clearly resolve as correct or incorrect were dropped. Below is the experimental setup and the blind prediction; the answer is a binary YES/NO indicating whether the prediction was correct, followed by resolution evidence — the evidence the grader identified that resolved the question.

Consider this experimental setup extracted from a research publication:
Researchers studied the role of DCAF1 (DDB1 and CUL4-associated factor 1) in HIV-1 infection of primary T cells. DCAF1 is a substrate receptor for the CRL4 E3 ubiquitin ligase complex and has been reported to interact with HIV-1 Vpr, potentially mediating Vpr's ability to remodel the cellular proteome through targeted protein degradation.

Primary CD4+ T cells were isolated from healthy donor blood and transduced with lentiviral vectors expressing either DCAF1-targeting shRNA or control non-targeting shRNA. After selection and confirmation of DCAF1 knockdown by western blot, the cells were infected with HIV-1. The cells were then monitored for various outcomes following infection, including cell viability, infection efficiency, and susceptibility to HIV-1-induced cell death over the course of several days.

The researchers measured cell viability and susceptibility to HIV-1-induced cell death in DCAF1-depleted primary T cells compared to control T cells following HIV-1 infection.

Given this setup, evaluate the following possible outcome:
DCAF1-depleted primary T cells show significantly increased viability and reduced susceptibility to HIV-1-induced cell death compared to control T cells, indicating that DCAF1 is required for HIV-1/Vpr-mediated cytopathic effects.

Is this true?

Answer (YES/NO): NO